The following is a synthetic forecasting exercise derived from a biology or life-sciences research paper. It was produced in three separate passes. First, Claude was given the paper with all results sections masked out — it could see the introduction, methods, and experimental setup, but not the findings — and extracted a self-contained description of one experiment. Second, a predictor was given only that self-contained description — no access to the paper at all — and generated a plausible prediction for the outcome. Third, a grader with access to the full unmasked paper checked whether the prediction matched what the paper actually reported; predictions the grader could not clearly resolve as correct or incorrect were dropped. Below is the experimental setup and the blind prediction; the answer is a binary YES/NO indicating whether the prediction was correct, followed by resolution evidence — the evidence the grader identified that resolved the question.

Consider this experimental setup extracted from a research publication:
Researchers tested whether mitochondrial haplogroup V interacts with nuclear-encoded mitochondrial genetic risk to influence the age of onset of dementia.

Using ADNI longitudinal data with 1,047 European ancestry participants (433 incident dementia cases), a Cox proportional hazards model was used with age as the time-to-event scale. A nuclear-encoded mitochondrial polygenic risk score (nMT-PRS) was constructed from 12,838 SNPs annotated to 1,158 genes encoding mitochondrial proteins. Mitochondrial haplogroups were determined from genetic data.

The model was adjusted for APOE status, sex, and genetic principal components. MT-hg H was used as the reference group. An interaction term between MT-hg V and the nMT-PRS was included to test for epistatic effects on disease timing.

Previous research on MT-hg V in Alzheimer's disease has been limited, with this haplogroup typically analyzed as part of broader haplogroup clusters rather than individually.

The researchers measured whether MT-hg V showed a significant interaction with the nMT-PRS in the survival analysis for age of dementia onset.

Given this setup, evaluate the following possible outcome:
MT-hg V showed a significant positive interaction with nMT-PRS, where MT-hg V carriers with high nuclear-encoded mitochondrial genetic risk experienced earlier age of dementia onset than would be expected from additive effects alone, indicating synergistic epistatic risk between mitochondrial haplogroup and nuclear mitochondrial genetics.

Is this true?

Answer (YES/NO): YES